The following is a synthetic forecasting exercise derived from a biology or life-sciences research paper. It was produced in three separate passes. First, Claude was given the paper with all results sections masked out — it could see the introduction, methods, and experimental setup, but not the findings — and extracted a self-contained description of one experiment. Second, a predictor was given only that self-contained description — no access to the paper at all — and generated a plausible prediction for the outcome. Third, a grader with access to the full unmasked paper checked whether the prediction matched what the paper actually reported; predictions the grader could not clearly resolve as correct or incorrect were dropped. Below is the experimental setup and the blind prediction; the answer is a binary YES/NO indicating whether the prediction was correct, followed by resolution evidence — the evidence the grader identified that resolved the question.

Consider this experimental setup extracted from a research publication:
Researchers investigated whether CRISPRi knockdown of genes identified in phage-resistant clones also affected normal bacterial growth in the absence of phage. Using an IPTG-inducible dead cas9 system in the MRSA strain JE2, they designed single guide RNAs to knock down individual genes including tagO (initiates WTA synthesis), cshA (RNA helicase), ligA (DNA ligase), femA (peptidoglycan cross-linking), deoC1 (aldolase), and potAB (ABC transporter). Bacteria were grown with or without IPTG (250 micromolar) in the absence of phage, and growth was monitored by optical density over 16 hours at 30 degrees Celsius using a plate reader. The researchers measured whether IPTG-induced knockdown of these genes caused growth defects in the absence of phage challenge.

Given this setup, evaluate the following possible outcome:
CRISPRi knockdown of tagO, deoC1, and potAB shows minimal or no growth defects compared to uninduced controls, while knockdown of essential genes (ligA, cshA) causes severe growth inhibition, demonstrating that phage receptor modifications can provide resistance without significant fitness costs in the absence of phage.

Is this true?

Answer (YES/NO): NO